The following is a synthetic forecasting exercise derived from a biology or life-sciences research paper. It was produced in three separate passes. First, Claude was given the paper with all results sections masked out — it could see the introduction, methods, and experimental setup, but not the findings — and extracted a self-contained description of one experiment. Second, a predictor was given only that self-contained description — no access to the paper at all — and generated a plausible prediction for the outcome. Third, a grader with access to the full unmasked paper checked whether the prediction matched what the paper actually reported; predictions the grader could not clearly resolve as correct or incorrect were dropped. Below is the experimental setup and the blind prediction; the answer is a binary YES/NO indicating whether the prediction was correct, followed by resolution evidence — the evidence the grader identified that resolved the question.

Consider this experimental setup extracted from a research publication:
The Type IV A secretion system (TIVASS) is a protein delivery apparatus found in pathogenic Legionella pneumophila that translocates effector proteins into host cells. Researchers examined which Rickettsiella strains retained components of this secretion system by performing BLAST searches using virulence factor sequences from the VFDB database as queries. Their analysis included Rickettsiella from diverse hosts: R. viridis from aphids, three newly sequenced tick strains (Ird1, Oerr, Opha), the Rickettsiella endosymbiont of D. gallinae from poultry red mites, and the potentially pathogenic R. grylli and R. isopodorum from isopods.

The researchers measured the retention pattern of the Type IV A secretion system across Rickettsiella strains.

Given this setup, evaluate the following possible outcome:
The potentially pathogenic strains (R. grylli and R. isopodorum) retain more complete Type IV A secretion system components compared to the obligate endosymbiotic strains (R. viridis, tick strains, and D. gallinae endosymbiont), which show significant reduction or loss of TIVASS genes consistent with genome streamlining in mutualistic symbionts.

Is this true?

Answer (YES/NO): NO